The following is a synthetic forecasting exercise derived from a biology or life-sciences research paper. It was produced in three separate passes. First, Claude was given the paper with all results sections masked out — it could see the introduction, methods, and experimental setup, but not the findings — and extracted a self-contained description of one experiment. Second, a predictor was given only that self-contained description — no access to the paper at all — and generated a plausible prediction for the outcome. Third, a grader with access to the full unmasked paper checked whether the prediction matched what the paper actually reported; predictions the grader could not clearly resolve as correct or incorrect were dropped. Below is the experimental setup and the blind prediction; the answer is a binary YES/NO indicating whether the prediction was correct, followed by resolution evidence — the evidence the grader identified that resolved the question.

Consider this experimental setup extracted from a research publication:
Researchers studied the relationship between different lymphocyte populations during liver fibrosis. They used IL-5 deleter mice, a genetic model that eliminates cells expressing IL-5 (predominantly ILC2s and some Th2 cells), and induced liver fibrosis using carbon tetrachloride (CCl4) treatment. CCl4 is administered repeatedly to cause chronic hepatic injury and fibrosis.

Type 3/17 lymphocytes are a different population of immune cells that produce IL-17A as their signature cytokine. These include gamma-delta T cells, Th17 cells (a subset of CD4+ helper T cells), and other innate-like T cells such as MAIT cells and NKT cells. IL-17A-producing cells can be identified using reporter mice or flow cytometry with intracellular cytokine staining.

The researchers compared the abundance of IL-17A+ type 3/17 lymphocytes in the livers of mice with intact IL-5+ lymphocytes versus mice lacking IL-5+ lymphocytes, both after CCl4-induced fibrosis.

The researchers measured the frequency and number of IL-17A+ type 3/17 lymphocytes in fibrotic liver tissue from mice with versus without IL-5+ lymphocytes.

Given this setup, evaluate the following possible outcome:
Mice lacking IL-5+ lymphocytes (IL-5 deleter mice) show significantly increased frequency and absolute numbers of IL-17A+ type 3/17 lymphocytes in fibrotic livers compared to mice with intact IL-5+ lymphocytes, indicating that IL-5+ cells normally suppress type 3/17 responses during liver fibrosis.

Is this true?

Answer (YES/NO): YES